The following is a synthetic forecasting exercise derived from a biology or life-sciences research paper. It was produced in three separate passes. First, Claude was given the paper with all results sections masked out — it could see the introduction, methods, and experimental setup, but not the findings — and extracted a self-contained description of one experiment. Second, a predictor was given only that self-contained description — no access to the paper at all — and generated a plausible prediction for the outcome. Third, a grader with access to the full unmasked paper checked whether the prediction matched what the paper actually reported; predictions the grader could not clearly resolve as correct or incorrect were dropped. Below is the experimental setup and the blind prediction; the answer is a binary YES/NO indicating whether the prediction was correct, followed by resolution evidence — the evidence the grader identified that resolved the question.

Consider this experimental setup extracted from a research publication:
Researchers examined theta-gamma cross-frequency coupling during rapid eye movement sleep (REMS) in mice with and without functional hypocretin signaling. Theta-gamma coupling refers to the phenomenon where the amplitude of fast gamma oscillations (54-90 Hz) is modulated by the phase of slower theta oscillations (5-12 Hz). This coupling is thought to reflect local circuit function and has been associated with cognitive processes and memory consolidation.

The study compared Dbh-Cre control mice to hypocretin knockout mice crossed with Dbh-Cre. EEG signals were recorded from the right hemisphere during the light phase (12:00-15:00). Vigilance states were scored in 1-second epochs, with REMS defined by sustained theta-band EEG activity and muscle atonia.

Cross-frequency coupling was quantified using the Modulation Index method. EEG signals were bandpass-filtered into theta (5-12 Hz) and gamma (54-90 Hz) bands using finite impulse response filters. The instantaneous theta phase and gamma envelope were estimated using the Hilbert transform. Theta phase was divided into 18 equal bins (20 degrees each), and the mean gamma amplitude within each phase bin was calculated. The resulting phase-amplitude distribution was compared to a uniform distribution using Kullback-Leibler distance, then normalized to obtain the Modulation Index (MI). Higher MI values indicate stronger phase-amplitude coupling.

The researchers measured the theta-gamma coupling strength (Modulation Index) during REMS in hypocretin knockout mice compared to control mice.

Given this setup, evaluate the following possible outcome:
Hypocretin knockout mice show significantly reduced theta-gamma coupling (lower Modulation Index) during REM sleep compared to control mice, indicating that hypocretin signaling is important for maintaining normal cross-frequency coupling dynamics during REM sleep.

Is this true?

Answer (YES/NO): NO